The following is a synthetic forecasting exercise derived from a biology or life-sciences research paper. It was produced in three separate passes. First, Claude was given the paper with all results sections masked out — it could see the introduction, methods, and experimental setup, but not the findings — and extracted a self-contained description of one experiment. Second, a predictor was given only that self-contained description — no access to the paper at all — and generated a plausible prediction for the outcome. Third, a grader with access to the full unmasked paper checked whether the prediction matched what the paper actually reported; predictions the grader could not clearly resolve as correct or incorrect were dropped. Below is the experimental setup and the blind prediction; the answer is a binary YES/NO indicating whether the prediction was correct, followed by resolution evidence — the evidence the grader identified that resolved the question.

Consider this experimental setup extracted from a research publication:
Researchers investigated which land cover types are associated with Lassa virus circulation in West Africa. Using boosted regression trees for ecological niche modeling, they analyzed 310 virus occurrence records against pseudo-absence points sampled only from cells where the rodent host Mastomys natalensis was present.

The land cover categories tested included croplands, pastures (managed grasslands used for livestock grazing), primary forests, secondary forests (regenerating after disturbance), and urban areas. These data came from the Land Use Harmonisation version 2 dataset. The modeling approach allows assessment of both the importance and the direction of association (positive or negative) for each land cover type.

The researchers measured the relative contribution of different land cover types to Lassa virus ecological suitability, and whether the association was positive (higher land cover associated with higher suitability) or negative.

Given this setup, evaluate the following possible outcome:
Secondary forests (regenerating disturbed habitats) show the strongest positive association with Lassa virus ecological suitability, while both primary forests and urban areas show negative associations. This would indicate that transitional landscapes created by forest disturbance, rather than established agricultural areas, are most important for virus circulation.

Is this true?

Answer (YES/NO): NO